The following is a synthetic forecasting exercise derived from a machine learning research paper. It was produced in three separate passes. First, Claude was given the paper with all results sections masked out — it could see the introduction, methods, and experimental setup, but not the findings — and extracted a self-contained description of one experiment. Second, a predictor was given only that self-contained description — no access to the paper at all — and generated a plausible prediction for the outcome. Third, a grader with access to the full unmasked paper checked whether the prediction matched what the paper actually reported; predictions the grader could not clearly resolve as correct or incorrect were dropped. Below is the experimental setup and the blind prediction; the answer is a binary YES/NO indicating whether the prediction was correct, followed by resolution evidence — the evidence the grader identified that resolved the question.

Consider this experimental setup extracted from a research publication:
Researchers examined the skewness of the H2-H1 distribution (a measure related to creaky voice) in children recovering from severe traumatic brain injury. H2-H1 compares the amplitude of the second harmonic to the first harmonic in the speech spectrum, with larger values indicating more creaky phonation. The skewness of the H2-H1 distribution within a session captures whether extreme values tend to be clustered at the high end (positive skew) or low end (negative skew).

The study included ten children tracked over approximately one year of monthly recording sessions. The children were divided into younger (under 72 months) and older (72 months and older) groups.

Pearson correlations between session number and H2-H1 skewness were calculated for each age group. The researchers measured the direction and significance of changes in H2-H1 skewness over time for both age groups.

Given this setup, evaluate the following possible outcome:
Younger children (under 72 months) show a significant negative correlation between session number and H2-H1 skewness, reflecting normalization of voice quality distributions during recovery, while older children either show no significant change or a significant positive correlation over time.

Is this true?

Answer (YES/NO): NO